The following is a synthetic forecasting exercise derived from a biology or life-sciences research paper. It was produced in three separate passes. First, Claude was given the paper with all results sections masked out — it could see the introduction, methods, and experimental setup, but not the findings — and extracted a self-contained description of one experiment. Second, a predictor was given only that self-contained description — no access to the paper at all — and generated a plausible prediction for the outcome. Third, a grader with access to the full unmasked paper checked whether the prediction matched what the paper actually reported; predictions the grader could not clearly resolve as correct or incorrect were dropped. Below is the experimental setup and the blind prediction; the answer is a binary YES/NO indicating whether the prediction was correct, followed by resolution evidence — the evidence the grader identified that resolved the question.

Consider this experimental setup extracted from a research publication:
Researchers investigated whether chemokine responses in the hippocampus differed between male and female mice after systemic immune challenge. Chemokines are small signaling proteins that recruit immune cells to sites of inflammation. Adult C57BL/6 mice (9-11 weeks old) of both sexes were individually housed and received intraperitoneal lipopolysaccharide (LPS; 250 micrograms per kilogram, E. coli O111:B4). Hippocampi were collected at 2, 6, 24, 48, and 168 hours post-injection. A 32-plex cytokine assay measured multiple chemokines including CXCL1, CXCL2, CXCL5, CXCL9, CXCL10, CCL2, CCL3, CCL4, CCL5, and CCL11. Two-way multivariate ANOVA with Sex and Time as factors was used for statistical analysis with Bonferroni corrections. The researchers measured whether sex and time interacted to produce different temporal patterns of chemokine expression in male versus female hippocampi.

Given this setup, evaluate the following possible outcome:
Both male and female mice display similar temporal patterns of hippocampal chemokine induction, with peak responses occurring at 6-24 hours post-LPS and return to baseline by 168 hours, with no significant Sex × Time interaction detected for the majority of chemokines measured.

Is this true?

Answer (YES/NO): NO